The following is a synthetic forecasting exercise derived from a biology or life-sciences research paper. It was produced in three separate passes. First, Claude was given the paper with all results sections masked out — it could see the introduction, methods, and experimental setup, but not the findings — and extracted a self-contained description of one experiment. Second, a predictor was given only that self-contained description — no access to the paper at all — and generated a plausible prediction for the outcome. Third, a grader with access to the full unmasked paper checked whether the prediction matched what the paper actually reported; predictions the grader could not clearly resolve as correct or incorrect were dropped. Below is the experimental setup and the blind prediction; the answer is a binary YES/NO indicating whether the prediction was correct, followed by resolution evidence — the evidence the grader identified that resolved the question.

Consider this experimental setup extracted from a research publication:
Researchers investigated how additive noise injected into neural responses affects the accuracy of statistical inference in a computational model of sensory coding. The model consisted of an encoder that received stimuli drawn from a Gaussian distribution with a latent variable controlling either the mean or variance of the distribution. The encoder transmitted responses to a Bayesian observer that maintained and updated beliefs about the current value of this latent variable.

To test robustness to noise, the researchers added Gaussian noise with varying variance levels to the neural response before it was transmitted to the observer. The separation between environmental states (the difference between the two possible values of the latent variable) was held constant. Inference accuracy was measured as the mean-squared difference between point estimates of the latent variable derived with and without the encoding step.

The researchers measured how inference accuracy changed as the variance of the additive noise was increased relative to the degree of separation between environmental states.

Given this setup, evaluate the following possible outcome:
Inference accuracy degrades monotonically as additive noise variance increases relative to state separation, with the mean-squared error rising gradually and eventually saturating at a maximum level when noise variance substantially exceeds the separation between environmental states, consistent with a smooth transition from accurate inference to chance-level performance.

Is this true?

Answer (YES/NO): NO